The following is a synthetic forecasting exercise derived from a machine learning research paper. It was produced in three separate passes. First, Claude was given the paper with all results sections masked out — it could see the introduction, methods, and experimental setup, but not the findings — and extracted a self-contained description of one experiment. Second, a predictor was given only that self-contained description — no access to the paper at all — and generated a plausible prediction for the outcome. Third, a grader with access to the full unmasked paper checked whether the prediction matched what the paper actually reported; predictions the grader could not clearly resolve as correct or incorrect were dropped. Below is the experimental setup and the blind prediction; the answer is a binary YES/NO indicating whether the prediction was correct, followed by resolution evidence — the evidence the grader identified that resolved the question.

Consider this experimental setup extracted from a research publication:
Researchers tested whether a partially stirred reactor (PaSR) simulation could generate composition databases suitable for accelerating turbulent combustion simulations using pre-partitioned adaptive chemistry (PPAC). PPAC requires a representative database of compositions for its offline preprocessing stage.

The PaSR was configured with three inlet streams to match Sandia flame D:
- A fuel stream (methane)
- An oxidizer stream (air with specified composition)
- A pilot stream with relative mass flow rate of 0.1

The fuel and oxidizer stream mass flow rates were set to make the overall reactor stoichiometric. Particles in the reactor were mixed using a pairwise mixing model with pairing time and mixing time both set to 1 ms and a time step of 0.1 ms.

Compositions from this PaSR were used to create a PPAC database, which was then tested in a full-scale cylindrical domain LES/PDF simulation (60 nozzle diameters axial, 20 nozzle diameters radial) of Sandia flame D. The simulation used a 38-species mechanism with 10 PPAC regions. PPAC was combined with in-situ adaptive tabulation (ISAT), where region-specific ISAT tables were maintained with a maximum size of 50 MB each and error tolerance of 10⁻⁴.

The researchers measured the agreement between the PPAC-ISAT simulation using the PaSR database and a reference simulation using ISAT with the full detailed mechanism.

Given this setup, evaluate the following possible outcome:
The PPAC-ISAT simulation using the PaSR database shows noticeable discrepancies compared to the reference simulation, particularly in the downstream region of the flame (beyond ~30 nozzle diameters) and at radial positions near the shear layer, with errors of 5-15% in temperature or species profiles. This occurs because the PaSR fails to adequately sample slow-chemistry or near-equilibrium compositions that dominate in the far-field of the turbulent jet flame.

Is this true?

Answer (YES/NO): NO